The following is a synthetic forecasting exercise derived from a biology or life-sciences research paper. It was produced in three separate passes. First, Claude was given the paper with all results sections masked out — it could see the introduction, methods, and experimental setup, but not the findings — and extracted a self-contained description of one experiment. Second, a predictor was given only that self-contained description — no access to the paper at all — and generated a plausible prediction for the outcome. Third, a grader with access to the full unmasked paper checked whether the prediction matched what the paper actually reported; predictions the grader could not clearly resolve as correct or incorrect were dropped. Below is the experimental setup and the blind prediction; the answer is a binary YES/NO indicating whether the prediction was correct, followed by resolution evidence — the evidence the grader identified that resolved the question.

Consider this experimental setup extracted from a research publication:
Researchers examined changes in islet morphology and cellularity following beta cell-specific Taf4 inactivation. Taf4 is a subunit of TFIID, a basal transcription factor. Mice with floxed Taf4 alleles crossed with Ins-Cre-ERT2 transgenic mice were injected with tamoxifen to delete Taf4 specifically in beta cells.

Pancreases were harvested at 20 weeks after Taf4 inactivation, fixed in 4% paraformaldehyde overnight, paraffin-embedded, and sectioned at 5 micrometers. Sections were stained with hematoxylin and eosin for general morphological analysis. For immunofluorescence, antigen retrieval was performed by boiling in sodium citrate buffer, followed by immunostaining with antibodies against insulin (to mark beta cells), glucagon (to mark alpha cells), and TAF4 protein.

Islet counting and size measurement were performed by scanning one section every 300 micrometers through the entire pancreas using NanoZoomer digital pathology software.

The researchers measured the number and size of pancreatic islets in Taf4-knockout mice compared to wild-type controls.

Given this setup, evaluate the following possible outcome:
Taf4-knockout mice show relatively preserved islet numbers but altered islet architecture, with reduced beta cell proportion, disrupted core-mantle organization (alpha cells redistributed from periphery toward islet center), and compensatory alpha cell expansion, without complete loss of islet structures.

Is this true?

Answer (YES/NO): NO